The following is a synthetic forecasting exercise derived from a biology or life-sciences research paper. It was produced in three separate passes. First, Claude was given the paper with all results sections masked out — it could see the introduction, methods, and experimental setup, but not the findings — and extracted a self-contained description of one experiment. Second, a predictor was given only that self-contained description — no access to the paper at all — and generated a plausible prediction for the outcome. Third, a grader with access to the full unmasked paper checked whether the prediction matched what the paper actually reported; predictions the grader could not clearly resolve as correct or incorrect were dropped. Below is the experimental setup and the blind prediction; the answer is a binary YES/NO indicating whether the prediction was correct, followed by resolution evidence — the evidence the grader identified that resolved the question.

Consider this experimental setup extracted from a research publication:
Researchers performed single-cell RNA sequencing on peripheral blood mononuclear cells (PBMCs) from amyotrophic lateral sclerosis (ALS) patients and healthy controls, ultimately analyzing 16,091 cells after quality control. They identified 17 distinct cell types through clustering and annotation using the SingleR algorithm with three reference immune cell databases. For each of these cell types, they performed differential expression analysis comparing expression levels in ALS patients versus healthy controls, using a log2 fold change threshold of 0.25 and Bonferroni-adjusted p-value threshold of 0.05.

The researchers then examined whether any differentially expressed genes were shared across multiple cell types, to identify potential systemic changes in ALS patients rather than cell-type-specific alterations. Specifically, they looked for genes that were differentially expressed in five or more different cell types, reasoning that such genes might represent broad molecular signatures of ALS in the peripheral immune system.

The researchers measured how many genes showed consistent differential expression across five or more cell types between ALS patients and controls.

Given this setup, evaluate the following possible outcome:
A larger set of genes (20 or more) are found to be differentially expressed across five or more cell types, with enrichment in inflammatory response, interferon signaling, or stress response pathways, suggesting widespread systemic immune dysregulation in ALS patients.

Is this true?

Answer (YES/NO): YES